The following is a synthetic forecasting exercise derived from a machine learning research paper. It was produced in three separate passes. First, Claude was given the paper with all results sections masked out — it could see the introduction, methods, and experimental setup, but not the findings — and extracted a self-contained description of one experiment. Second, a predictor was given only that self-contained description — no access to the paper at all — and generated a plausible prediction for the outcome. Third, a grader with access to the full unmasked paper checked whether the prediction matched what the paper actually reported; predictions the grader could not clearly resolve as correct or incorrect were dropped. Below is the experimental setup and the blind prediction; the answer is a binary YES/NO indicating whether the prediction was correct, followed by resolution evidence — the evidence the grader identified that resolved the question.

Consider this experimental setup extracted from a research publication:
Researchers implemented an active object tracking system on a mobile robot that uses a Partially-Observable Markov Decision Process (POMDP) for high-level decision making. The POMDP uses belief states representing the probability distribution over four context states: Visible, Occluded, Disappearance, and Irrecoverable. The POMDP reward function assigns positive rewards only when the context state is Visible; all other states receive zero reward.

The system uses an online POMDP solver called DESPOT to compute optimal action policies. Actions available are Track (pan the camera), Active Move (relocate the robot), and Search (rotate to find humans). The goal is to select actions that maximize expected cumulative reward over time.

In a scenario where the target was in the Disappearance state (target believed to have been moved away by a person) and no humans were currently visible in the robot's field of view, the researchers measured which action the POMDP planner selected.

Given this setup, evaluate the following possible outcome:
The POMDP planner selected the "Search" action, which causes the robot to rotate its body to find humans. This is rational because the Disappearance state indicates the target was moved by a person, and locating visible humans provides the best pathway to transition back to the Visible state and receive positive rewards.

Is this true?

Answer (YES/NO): YES